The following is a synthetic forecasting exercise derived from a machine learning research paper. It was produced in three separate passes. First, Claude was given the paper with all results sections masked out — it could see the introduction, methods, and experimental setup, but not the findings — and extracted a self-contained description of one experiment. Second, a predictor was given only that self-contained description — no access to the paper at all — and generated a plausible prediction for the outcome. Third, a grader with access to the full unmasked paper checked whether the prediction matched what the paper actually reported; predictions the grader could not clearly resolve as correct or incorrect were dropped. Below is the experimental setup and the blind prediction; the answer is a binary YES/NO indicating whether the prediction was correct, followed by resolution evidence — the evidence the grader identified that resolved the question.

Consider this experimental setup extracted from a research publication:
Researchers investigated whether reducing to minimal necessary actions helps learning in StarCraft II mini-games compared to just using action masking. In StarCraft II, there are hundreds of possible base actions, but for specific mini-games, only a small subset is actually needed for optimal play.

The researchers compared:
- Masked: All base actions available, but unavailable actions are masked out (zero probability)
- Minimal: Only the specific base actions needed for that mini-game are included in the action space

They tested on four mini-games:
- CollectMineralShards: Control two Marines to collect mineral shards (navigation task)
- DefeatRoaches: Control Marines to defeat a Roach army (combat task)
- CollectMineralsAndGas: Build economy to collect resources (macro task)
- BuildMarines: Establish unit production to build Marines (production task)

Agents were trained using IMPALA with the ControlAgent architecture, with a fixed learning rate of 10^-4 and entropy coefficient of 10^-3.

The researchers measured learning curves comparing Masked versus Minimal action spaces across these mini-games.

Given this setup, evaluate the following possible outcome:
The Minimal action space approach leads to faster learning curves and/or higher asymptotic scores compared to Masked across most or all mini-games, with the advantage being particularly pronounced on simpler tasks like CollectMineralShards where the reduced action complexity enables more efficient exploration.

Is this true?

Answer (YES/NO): NO